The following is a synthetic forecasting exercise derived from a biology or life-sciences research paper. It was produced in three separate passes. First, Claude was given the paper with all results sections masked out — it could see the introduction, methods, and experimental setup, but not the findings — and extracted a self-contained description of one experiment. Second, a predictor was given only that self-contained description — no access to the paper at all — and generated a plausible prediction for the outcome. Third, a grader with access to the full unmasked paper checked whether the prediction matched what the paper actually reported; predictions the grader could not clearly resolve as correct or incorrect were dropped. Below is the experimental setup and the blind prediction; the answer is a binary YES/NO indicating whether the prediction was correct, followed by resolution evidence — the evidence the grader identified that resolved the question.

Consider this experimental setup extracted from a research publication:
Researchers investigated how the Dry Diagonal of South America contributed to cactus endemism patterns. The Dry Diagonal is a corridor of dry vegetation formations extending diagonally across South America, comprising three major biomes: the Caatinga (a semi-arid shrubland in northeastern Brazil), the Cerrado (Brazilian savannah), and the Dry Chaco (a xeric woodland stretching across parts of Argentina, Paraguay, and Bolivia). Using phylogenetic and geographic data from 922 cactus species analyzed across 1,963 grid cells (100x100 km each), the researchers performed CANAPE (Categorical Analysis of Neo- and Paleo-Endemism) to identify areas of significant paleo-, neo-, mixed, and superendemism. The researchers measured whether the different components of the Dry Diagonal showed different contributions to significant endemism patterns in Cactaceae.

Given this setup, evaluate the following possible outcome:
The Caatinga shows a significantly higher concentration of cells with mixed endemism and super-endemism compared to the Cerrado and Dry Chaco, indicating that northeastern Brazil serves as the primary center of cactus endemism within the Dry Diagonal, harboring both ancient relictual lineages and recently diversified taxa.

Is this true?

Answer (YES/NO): NO